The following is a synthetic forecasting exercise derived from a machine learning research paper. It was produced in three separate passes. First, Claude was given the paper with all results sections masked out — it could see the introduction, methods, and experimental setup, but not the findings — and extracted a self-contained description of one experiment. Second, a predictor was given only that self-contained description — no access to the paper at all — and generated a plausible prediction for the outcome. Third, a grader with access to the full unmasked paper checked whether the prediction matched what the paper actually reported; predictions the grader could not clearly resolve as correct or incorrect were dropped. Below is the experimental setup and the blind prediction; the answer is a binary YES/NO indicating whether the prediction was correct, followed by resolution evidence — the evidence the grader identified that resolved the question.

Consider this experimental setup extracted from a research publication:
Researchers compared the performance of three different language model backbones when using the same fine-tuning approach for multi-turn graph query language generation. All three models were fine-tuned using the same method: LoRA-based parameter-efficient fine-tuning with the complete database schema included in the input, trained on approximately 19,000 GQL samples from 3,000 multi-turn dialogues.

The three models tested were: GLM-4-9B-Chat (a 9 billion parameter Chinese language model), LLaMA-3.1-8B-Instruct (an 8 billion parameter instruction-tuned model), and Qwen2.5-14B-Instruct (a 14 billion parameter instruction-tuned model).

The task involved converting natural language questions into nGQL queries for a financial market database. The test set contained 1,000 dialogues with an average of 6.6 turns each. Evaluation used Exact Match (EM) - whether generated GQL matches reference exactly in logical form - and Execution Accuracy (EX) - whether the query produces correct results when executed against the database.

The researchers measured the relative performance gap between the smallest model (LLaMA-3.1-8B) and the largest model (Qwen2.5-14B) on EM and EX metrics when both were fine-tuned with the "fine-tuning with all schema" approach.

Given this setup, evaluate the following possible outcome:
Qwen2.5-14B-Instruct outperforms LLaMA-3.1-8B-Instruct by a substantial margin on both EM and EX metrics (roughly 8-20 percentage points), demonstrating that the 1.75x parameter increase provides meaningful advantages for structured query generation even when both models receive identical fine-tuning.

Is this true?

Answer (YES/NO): NO